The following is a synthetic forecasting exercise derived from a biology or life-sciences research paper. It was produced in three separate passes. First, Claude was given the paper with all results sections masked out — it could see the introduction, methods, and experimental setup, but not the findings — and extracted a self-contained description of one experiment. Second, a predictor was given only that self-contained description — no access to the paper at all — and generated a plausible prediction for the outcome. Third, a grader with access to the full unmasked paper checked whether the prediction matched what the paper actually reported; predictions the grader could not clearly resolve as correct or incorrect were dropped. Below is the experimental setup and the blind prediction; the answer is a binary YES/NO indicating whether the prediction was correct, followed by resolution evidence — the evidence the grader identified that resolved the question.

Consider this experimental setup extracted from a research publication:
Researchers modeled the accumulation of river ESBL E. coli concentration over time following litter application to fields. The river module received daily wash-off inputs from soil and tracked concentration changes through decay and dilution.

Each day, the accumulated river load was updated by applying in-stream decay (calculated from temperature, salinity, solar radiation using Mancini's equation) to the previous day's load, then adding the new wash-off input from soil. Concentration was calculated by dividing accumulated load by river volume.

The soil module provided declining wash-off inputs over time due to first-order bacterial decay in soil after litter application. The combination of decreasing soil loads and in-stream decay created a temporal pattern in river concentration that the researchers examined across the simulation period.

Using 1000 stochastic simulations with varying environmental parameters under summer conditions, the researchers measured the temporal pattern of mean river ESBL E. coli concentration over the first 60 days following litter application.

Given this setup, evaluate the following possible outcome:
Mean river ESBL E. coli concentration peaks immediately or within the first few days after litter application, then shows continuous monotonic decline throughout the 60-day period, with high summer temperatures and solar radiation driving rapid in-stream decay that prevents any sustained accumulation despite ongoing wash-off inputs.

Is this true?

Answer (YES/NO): YES